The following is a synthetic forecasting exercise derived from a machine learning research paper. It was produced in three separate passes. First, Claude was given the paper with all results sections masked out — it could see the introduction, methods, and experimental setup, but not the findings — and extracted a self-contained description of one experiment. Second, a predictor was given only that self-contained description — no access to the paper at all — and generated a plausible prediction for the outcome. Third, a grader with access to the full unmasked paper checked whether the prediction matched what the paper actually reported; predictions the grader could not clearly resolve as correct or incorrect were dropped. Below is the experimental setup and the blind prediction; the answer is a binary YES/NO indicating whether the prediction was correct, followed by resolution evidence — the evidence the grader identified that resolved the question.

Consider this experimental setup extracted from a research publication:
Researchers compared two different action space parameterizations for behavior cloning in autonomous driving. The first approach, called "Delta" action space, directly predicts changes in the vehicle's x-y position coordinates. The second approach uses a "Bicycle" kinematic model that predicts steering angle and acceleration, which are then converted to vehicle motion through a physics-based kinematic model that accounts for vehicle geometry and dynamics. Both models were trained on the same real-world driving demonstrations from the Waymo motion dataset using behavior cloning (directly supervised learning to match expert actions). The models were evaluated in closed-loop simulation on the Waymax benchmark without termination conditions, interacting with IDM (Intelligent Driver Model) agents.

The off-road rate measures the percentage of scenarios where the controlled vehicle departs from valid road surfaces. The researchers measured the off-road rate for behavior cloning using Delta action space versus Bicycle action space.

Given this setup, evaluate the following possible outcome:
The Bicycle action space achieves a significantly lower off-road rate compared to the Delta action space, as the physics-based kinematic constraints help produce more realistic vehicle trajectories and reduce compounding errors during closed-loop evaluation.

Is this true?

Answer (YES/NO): NO